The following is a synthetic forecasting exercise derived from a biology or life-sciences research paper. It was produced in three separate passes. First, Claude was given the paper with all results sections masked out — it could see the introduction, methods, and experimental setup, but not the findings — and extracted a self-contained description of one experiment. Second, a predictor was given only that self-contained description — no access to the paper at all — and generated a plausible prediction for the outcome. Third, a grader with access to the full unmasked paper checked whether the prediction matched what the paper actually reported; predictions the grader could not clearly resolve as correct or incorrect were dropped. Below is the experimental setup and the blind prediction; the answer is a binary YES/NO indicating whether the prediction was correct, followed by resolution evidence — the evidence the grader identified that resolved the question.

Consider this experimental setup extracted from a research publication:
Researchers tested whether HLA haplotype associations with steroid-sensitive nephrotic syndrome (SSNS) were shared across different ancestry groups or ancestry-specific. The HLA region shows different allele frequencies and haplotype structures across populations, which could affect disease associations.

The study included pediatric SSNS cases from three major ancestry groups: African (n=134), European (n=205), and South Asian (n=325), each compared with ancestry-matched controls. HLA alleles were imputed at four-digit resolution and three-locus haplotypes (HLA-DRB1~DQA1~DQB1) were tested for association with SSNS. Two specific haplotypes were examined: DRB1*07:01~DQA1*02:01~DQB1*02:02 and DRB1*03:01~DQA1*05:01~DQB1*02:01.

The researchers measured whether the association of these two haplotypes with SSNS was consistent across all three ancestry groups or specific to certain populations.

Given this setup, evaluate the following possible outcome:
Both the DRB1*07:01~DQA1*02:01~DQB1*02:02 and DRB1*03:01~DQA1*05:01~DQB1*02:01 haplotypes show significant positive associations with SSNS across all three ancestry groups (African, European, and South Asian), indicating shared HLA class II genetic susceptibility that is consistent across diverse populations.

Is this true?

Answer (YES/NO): YES